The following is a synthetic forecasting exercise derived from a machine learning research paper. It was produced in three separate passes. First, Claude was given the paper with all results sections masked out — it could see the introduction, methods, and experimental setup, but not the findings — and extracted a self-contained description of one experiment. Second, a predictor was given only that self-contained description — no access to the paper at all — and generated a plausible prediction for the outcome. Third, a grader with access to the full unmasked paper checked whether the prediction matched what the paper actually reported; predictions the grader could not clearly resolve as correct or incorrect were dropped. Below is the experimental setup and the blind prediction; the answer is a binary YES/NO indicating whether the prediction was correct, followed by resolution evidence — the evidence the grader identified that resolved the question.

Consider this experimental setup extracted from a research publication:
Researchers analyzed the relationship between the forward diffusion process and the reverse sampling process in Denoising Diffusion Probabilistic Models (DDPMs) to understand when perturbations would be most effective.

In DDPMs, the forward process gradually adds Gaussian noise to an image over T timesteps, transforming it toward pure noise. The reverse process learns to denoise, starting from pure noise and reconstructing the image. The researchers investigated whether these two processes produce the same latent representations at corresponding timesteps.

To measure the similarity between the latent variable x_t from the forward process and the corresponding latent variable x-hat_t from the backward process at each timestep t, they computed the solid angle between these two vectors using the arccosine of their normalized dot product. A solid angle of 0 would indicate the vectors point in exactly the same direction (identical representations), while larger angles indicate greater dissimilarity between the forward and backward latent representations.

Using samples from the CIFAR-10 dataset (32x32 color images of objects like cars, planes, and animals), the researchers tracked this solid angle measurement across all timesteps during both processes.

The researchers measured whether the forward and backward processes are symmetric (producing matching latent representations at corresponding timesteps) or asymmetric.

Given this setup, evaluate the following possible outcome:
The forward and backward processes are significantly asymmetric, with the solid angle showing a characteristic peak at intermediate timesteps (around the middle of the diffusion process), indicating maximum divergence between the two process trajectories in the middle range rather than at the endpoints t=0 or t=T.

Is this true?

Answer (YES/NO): YES